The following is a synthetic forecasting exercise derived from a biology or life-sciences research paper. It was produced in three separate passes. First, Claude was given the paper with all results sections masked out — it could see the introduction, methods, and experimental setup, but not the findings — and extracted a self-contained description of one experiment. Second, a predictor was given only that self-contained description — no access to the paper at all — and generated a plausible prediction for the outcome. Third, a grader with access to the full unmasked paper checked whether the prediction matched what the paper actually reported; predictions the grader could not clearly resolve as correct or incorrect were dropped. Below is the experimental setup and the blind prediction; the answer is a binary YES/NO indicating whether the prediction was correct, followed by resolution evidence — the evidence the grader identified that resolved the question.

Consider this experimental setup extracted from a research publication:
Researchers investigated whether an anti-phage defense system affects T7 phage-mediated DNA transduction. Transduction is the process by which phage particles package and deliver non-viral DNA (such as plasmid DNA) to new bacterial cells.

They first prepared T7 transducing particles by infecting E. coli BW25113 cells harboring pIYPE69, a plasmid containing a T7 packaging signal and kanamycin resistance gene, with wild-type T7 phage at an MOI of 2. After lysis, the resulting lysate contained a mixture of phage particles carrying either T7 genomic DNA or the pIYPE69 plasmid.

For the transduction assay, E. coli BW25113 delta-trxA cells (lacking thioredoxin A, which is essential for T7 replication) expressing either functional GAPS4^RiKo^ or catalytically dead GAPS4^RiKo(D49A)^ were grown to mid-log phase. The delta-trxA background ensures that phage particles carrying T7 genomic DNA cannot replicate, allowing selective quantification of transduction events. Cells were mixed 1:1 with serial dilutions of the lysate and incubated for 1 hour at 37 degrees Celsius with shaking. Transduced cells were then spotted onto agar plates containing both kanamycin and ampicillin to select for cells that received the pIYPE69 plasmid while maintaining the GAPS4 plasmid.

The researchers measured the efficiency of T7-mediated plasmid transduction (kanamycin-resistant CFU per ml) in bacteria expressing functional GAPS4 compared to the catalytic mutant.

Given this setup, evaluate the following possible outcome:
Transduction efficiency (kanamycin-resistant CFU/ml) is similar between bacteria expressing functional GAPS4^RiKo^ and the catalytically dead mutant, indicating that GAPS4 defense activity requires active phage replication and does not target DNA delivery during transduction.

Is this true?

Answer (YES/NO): YES